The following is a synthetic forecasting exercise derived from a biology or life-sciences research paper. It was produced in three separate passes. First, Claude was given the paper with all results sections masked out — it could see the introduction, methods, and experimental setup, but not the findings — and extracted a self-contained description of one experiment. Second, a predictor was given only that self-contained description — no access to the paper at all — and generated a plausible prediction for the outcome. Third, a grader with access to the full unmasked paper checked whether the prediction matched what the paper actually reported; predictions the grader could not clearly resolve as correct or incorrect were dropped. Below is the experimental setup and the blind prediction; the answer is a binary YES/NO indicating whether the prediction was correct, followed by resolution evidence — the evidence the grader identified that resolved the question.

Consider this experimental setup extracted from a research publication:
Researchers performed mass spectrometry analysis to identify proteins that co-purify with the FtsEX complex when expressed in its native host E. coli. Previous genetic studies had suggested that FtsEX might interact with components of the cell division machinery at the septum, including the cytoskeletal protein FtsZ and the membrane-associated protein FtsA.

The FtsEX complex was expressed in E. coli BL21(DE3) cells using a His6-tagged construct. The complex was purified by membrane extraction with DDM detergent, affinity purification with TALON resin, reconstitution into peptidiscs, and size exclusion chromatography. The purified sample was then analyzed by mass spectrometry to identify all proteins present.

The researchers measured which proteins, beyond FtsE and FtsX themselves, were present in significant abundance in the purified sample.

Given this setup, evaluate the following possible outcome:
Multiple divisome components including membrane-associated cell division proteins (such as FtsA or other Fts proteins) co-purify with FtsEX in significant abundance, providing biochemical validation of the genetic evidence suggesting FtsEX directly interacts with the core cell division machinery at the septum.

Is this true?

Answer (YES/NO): YES